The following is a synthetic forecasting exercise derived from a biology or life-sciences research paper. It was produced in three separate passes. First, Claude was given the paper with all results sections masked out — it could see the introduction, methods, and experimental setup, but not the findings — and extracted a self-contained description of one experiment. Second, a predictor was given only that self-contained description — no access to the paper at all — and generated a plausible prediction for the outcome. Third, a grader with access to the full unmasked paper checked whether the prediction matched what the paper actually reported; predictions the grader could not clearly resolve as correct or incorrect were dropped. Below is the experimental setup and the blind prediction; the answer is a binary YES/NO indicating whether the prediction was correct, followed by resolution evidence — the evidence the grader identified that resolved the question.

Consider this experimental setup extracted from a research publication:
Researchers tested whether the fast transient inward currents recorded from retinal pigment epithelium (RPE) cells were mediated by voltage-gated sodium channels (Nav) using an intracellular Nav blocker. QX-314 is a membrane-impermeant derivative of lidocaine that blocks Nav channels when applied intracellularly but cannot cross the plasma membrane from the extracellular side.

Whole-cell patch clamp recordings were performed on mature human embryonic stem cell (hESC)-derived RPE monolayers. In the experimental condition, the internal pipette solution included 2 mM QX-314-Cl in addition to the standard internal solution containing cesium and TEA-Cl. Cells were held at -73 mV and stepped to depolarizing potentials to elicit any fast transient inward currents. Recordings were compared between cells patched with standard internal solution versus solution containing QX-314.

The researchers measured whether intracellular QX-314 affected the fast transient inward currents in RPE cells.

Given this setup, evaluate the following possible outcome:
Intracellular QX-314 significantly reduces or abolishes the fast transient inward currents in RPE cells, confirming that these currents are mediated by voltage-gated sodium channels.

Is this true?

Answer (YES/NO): YES